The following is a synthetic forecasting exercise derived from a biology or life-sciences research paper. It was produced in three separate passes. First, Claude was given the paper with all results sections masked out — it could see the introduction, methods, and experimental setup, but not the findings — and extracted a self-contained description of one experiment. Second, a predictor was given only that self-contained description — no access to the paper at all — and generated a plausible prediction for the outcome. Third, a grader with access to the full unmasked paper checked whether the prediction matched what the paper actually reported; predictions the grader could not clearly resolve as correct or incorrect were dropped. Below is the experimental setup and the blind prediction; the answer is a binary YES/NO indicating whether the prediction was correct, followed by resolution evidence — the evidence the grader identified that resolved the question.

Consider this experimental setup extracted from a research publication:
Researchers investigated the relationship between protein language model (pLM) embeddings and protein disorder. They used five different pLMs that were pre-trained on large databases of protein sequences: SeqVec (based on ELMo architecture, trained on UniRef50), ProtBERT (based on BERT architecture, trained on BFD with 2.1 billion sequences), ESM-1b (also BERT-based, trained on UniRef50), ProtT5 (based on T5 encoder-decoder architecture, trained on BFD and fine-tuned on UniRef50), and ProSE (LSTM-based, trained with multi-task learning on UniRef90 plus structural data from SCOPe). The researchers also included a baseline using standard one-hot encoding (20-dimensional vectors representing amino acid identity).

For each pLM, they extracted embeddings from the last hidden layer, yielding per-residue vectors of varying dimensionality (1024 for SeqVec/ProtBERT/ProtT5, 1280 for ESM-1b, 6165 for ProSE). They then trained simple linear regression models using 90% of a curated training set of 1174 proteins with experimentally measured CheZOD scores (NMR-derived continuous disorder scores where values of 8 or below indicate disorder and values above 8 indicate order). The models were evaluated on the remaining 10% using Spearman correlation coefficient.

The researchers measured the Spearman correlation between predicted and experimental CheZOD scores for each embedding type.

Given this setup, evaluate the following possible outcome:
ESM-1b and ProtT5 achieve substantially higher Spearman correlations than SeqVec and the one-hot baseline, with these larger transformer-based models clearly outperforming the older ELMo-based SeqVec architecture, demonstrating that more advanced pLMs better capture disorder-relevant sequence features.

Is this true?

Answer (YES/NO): NO